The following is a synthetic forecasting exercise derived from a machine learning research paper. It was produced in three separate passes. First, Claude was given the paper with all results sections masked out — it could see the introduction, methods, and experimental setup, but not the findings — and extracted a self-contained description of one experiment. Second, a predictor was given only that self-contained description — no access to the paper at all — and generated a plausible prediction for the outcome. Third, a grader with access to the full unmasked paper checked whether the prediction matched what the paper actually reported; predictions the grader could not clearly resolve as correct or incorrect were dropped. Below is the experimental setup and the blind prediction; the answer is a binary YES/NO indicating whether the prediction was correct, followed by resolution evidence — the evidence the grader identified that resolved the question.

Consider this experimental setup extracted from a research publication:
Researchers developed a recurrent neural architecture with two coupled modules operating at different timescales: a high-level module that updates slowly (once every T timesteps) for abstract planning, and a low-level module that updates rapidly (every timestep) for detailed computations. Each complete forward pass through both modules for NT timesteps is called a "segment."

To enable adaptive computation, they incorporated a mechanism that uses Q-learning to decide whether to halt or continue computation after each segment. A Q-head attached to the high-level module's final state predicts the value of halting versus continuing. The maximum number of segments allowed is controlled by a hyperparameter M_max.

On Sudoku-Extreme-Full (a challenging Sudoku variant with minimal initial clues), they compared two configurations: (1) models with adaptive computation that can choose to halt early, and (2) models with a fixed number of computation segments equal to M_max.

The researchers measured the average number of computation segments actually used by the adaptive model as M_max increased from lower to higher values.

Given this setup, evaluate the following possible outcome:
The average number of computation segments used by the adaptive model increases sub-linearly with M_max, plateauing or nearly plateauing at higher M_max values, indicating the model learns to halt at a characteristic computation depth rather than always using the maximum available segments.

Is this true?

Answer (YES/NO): NO